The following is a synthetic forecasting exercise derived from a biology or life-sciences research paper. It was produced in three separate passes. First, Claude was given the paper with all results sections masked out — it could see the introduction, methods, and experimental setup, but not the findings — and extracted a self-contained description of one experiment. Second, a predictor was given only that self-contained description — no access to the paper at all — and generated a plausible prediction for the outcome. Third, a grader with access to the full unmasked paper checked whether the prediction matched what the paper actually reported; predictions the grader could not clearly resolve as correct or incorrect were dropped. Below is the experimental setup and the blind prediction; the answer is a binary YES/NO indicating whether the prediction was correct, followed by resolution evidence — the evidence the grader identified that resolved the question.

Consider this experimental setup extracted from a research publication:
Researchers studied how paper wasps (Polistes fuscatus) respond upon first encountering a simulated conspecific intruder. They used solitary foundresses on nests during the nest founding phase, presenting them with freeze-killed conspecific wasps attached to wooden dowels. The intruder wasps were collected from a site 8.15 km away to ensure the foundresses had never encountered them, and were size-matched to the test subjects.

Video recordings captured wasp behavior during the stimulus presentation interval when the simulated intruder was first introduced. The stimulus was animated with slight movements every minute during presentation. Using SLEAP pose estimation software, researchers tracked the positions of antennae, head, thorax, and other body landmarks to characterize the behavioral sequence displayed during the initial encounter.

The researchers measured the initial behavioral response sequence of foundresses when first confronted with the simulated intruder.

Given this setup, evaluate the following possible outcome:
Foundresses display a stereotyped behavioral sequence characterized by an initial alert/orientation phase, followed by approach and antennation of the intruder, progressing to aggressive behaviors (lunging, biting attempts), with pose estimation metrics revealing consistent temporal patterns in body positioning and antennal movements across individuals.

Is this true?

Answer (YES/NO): NO